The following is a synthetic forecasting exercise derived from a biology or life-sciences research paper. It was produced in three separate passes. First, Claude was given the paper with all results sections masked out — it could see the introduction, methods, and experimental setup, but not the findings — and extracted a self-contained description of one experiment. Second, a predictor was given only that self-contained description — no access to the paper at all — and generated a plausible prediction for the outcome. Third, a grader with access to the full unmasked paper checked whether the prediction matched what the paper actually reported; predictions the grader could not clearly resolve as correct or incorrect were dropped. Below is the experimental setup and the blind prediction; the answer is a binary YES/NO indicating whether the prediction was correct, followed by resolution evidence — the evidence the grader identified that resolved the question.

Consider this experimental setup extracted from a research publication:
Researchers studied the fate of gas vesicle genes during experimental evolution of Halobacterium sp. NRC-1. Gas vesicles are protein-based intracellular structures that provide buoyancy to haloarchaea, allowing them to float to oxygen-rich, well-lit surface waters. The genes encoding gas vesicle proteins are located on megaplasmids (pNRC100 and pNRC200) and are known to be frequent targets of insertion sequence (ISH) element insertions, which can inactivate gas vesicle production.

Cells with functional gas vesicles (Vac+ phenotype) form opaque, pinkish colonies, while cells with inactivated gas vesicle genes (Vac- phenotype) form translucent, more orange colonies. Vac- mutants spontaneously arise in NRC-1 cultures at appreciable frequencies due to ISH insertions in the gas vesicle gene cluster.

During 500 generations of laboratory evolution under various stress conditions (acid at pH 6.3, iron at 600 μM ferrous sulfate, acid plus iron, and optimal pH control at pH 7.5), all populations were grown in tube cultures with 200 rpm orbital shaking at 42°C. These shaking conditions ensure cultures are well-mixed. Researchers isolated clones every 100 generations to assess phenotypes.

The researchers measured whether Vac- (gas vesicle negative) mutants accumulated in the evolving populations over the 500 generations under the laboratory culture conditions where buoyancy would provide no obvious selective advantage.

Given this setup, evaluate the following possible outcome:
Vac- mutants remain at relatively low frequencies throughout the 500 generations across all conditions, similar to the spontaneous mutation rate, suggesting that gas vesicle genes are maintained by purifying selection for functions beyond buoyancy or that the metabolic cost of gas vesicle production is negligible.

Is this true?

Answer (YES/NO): NO